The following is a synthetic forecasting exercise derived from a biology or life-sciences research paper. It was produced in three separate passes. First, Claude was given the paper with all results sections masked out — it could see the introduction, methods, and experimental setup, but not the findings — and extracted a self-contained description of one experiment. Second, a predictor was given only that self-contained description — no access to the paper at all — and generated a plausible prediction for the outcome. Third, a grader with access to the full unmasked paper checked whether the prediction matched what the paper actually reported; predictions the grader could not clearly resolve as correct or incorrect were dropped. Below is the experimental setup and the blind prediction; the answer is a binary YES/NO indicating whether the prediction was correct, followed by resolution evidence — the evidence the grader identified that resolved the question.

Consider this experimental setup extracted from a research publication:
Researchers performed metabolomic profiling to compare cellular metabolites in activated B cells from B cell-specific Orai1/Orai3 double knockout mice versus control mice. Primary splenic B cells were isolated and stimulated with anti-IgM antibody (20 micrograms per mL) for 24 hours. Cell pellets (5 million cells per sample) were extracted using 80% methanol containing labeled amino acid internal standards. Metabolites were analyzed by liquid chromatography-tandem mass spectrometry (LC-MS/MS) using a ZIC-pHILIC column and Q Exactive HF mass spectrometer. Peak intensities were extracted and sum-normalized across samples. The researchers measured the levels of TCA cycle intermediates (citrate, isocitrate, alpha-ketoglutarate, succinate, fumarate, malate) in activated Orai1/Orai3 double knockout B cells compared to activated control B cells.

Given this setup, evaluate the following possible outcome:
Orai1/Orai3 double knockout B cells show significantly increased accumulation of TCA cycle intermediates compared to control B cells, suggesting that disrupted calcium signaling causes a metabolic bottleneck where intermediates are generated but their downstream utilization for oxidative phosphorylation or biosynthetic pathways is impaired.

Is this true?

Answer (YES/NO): NO